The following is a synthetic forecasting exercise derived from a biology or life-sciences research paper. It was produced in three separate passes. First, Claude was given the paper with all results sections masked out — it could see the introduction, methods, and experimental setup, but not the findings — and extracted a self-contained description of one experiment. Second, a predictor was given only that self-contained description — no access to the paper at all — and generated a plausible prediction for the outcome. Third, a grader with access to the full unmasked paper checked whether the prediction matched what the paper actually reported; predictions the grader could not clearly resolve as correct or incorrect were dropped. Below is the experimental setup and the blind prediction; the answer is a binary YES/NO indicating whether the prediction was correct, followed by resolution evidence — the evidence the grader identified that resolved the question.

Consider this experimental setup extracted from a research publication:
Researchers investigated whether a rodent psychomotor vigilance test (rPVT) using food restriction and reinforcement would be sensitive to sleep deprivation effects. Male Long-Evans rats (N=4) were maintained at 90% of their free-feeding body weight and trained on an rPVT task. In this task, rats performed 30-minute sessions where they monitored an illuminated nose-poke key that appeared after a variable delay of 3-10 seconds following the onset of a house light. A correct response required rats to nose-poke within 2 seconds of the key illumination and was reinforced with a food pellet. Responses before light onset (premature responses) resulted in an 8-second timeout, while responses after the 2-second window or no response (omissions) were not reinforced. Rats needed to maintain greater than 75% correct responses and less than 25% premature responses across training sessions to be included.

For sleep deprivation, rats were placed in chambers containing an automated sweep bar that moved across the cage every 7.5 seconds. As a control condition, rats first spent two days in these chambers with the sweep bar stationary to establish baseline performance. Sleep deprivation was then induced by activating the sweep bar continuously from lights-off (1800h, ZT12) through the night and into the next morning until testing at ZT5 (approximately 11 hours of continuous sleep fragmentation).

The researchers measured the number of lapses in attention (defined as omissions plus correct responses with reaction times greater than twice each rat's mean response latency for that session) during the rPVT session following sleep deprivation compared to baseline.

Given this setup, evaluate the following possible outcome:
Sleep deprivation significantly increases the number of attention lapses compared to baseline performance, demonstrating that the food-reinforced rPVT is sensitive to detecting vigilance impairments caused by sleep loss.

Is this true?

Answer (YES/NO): YES